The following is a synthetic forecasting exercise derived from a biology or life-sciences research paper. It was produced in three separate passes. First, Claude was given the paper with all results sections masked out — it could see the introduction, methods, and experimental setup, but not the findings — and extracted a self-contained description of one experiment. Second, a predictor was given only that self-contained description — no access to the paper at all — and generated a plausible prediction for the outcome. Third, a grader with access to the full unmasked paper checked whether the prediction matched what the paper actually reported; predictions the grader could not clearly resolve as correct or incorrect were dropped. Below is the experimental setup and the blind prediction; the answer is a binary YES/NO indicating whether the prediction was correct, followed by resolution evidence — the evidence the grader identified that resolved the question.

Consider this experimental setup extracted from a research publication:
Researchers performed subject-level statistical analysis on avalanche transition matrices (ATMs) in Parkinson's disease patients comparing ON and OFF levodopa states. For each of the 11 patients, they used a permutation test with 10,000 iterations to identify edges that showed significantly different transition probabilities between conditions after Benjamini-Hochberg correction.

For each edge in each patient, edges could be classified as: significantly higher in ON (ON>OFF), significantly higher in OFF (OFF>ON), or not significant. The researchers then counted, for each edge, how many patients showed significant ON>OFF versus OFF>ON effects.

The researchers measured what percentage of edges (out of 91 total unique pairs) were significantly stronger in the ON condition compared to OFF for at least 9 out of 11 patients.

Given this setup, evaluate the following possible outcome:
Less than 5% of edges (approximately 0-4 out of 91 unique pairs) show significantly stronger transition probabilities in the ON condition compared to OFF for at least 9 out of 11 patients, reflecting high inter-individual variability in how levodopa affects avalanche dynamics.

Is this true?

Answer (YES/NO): NO